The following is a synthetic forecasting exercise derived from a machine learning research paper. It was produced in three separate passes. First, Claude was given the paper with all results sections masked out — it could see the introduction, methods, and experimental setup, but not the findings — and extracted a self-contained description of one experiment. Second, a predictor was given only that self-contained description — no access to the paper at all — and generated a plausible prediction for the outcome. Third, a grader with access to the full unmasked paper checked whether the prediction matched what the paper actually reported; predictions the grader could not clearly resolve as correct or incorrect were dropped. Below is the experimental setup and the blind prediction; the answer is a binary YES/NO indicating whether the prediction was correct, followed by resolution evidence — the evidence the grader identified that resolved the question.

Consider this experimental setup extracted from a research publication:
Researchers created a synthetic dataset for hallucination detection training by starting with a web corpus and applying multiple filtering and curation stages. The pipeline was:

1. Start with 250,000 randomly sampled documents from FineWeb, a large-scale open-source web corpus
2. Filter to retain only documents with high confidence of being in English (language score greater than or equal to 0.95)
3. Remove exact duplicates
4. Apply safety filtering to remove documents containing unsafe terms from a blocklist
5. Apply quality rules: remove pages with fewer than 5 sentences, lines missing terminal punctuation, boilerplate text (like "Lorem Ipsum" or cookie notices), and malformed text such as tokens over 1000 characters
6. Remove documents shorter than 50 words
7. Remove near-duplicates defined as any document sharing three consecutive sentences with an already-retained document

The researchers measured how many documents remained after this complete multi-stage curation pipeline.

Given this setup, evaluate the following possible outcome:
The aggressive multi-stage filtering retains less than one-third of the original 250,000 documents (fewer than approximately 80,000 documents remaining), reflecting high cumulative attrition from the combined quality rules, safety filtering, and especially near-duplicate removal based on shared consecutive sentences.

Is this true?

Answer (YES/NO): NO